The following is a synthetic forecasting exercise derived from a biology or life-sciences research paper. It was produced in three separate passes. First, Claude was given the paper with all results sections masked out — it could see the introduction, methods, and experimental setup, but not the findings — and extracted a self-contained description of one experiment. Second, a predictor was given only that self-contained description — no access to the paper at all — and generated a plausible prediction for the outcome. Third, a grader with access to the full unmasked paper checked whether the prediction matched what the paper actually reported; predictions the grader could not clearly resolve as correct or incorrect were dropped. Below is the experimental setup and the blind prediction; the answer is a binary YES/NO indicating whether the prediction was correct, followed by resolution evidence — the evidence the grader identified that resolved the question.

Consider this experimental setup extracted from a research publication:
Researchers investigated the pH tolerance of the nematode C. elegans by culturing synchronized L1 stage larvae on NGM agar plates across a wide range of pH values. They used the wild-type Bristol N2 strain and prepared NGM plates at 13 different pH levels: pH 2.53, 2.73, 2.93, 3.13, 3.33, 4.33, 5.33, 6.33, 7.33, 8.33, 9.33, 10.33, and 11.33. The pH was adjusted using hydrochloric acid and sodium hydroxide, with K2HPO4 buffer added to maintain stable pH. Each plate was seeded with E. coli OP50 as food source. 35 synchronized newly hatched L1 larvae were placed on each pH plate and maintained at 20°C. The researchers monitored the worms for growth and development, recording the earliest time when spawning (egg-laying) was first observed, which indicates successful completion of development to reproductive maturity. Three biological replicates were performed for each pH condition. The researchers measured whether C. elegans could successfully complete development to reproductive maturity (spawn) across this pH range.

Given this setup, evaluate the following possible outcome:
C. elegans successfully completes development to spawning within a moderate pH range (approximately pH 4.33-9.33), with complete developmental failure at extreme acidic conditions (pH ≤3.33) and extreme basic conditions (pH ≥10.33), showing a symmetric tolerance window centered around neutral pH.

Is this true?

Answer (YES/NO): NO